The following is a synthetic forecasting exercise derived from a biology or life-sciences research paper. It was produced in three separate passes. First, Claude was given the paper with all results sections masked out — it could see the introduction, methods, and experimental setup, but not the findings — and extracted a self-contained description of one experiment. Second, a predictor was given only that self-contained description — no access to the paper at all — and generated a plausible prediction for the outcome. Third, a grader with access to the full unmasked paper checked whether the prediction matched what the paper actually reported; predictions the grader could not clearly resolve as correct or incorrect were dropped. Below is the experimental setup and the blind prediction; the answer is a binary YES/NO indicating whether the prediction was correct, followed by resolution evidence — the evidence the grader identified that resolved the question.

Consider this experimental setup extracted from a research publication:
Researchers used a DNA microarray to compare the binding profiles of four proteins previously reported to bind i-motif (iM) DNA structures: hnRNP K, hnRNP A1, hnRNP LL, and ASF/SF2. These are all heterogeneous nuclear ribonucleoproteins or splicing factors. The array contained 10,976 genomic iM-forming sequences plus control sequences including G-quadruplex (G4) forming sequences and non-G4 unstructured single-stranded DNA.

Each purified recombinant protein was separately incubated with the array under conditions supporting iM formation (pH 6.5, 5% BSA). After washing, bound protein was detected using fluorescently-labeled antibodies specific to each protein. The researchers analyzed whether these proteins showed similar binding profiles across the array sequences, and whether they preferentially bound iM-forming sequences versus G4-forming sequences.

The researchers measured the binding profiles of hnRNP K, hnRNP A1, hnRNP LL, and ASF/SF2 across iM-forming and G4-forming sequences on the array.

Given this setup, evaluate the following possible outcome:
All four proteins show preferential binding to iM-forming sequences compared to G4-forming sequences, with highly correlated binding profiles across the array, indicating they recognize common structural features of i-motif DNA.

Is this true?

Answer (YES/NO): NO